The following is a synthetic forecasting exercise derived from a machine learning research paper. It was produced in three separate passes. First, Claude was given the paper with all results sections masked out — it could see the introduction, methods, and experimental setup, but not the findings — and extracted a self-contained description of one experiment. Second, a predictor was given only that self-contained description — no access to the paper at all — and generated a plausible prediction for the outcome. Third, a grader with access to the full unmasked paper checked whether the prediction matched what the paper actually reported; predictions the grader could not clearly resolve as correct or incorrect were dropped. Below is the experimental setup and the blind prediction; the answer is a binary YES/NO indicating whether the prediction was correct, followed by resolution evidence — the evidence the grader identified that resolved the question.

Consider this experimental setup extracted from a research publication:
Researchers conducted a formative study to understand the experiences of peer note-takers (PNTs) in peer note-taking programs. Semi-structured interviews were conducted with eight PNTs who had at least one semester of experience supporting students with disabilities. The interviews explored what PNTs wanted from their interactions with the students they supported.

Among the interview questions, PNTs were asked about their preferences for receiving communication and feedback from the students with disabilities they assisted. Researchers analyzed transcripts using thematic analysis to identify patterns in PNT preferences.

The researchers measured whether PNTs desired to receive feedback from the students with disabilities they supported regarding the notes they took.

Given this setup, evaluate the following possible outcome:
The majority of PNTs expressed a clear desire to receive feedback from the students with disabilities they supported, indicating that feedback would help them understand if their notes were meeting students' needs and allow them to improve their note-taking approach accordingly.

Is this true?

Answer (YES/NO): YES